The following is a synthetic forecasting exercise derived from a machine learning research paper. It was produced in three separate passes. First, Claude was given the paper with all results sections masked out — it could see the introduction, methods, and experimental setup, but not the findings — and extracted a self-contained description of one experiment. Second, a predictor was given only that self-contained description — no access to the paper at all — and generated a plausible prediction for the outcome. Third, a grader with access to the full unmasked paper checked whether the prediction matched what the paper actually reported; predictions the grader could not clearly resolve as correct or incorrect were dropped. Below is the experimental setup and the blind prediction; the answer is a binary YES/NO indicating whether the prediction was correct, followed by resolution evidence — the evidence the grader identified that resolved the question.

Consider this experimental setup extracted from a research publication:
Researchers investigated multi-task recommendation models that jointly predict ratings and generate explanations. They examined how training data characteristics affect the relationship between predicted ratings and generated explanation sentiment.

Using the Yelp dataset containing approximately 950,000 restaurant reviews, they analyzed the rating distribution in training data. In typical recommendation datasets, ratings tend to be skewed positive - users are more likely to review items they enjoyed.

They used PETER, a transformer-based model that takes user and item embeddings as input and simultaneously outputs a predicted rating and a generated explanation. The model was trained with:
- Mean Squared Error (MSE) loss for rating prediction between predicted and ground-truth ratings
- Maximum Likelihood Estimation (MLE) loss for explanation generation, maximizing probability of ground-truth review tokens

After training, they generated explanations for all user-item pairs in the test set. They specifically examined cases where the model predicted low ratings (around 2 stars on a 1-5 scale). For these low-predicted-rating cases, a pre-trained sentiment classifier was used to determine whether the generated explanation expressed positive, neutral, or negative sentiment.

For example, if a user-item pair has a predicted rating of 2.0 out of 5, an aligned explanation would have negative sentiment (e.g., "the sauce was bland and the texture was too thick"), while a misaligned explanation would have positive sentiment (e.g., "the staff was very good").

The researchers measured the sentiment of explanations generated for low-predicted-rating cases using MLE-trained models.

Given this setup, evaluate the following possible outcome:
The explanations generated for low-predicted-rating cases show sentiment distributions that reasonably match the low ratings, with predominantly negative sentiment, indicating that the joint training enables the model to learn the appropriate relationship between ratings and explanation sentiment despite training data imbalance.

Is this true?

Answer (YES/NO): NO